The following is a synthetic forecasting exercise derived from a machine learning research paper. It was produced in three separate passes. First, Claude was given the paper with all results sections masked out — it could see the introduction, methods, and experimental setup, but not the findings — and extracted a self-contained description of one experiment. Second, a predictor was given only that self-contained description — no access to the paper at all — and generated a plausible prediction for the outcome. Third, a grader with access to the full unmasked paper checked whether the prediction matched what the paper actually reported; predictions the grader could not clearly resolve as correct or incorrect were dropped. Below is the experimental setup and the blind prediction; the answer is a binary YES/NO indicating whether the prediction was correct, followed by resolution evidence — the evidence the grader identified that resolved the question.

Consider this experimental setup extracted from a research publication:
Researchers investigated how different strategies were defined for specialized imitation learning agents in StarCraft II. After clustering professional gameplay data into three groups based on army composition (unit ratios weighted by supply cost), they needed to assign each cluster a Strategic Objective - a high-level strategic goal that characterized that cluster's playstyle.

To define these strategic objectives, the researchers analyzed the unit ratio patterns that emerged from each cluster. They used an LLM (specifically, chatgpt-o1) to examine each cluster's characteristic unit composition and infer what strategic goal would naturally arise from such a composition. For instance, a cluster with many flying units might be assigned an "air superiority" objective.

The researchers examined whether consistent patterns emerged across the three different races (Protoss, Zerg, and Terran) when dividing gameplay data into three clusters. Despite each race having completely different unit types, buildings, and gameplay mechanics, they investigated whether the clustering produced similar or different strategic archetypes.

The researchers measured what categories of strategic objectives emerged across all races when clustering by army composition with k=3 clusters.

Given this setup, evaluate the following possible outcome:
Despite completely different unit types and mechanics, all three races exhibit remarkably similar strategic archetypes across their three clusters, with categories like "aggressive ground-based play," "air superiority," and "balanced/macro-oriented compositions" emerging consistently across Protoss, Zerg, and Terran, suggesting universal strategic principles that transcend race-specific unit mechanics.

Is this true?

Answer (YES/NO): NO